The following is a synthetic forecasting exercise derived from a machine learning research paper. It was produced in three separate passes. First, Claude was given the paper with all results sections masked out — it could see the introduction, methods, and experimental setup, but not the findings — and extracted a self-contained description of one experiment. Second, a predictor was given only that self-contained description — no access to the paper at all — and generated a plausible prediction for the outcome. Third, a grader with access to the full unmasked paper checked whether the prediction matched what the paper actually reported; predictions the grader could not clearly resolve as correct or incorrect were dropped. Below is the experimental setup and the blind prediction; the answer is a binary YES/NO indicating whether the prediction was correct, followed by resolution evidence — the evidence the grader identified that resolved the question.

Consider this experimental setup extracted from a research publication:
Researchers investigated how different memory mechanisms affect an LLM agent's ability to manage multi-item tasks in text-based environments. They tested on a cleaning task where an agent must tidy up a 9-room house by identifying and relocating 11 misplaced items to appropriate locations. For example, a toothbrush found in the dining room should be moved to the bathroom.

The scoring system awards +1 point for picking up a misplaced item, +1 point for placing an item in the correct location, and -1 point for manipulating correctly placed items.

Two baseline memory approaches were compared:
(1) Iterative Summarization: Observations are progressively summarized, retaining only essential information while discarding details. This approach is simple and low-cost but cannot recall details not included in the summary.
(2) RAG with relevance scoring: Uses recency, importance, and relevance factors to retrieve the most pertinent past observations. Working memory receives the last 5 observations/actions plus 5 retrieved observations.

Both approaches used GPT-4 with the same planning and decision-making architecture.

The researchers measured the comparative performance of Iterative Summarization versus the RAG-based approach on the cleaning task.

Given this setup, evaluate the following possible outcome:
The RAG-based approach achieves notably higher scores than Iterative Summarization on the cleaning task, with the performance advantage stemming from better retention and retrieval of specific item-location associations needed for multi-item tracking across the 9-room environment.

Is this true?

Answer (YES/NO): NO